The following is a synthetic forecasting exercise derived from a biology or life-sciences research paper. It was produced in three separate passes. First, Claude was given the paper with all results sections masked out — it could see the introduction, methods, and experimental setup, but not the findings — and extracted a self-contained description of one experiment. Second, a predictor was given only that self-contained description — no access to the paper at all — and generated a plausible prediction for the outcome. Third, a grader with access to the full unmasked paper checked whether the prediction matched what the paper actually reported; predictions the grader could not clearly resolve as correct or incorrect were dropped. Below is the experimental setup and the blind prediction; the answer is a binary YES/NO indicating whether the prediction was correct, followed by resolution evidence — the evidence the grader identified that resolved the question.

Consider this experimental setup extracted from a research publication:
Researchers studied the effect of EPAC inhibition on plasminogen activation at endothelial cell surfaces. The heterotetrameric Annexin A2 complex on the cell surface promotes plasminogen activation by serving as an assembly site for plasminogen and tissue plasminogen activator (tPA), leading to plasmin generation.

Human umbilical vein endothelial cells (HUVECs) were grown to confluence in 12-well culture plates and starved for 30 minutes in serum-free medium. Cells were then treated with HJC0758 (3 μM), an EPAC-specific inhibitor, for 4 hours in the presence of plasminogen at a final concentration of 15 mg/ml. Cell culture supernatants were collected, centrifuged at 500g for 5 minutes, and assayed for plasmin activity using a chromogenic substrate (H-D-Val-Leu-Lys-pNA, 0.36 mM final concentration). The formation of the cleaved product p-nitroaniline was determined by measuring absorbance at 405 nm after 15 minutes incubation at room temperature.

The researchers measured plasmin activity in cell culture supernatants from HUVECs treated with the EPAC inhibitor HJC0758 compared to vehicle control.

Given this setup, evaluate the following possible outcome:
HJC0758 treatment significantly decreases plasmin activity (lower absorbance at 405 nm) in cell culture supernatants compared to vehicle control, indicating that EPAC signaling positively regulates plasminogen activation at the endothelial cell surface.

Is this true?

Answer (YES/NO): NO